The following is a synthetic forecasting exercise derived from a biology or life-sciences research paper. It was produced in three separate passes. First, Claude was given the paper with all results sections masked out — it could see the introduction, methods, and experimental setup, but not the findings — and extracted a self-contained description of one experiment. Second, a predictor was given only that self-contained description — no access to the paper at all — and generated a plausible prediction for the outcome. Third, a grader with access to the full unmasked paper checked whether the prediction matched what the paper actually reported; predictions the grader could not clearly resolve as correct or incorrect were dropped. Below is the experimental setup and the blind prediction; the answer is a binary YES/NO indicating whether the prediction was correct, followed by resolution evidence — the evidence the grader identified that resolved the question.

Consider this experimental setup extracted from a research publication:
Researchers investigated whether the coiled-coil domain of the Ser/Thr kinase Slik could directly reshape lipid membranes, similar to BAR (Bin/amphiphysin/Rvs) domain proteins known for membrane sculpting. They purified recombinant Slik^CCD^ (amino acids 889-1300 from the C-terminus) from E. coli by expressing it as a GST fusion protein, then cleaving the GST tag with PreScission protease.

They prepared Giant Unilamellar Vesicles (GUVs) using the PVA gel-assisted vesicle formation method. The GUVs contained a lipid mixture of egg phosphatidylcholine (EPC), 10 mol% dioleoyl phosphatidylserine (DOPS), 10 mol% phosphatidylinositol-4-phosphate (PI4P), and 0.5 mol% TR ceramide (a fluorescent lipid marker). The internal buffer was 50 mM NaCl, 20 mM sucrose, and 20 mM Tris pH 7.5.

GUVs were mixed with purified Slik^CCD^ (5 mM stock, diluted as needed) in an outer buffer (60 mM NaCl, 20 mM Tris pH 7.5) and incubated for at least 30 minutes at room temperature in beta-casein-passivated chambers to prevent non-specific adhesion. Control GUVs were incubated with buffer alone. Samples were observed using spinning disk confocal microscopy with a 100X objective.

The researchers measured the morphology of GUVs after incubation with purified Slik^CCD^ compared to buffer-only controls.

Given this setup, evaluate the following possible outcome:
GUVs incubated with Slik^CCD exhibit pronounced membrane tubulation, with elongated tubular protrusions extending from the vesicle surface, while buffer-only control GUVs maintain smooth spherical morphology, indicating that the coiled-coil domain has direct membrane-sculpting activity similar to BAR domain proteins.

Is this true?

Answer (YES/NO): YES